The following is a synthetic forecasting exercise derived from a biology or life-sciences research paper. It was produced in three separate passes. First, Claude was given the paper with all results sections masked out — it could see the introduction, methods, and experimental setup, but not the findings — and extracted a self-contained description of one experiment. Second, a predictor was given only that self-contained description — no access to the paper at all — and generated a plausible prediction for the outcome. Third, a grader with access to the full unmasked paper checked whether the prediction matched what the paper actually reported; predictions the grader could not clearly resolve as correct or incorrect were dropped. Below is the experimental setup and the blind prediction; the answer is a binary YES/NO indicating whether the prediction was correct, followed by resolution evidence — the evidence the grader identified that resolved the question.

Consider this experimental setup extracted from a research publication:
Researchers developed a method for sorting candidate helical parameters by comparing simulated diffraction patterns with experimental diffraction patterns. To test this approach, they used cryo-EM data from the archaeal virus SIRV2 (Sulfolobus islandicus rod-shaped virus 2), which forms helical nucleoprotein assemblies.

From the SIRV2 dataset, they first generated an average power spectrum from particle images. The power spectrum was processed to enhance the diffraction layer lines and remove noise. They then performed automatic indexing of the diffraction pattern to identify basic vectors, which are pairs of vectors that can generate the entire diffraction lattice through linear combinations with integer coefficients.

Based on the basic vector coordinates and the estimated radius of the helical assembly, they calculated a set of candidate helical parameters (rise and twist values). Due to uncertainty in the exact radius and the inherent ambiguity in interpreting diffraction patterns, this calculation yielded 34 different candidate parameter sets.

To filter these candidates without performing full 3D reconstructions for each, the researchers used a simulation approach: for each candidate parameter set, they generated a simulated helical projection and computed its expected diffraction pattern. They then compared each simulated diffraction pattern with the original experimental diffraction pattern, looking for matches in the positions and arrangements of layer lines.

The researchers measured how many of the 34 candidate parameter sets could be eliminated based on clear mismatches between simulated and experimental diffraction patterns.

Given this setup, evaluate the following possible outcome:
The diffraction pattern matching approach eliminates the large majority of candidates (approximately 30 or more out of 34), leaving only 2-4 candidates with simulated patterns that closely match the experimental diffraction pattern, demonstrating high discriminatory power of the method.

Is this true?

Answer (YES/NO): NO